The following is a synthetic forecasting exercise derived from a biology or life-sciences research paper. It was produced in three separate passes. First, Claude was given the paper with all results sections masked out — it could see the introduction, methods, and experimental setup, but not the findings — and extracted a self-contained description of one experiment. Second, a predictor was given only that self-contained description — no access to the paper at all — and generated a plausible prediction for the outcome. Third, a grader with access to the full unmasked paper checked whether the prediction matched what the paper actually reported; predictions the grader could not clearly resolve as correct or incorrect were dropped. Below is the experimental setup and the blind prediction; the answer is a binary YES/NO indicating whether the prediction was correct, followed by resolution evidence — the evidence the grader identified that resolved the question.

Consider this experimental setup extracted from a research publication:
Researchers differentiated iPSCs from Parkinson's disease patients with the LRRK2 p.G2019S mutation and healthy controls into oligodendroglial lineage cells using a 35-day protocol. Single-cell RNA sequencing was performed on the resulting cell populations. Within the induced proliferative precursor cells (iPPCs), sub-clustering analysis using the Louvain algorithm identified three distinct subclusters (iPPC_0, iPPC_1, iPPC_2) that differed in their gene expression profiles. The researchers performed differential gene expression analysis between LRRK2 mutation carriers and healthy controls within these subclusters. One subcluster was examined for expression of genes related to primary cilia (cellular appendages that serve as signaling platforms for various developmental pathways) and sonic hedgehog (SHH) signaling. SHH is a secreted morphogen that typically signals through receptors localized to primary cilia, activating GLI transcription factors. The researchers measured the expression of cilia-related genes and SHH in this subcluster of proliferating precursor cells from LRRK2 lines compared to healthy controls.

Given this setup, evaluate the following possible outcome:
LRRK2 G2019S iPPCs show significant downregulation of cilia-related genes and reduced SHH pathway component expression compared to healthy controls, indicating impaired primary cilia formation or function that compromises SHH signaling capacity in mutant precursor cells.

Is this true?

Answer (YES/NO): NO